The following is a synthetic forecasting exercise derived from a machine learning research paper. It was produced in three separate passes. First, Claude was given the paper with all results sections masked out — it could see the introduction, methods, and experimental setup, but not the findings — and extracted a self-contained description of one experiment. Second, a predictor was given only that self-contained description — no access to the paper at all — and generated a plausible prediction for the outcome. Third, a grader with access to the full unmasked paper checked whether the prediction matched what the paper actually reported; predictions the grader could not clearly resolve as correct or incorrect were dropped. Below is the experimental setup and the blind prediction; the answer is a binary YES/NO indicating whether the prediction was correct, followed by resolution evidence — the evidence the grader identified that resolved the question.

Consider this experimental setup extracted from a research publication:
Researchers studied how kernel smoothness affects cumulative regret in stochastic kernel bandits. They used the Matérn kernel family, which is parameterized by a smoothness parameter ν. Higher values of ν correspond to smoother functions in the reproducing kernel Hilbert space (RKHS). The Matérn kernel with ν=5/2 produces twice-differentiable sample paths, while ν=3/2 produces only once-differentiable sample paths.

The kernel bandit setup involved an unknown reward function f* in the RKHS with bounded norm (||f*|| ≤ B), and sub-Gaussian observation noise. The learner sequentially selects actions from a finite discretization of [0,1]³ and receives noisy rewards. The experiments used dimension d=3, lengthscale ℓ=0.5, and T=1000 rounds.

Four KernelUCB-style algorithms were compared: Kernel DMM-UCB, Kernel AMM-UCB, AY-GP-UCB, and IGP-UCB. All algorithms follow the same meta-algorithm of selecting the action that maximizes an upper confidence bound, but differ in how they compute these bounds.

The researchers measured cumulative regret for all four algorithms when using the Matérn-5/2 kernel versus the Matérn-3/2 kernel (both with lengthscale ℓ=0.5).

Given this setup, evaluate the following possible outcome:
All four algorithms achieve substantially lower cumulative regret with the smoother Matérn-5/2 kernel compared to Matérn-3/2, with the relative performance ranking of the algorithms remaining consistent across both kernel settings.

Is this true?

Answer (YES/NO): YES